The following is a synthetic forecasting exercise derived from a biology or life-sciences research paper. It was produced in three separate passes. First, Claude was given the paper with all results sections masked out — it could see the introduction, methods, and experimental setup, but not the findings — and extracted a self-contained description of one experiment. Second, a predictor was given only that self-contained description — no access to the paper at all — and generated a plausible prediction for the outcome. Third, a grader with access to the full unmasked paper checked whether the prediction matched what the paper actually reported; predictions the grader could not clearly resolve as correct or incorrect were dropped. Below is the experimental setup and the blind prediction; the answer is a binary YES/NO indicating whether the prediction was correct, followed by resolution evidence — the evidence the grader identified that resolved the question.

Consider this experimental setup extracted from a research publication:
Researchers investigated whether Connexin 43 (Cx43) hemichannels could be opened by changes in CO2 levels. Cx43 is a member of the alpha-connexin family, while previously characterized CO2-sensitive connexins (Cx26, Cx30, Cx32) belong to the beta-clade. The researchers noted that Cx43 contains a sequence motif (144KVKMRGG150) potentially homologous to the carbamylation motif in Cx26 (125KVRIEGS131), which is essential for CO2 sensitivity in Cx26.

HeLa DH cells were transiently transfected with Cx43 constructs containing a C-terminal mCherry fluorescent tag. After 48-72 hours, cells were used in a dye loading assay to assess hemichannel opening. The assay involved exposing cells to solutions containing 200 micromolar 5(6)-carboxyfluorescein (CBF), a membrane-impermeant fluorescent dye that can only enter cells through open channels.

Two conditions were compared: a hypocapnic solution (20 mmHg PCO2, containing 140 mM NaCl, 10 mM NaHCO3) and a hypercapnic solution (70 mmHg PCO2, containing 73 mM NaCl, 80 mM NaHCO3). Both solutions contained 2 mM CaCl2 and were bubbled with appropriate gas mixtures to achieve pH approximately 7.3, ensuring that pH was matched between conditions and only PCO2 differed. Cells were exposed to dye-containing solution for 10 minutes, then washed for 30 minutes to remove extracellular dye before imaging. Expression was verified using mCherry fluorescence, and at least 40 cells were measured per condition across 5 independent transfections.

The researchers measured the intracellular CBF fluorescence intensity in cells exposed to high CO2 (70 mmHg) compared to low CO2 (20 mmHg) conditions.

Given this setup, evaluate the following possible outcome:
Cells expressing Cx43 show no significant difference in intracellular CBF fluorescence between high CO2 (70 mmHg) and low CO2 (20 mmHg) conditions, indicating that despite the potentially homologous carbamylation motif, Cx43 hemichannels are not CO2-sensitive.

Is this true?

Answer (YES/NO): NO